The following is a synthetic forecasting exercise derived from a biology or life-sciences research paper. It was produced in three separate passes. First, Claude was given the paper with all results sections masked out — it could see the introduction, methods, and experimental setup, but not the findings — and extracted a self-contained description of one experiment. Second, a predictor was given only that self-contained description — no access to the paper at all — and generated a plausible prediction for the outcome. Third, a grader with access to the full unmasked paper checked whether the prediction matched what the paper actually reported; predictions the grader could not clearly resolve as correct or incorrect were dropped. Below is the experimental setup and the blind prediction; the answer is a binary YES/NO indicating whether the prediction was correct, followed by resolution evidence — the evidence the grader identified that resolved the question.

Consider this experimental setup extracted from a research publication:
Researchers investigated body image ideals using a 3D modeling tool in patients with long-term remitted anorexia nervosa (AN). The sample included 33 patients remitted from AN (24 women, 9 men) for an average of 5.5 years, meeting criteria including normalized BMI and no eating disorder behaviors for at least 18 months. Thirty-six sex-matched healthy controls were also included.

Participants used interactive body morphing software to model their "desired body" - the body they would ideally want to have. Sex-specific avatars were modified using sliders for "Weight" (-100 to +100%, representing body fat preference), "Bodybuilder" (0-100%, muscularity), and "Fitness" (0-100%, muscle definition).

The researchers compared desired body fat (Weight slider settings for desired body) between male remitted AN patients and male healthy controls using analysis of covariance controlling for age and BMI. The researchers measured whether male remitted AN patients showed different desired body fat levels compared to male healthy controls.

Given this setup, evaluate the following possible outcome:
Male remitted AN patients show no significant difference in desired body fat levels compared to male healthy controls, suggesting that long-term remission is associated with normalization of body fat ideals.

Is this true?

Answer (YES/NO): YES